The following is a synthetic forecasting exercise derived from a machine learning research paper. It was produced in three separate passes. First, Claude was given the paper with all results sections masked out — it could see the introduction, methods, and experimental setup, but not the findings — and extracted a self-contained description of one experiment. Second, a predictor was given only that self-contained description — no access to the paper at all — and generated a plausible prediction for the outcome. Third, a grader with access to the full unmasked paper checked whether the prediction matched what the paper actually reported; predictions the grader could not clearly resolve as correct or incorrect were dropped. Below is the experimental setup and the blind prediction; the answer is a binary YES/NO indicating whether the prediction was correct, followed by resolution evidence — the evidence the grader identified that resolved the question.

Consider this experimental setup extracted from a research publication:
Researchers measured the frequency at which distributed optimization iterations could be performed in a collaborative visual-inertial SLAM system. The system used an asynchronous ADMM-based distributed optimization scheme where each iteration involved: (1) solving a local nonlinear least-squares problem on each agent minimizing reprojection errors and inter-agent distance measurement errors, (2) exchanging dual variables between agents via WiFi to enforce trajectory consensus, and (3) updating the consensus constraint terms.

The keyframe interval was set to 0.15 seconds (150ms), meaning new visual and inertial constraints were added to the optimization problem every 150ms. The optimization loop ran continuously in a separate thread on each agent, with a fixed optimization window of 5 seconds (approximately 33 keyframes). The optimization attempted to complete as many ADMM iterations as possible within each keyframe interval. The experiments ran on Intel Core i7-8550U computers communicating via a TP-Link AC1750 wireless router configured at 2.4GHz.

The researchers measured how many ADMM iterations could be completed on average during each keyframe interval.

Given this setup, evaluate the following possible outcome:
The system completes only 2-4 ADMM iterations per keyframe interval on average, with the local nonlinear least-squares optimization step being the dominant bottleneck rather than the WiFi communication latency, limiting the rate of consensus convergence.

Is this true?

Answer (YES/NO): YES